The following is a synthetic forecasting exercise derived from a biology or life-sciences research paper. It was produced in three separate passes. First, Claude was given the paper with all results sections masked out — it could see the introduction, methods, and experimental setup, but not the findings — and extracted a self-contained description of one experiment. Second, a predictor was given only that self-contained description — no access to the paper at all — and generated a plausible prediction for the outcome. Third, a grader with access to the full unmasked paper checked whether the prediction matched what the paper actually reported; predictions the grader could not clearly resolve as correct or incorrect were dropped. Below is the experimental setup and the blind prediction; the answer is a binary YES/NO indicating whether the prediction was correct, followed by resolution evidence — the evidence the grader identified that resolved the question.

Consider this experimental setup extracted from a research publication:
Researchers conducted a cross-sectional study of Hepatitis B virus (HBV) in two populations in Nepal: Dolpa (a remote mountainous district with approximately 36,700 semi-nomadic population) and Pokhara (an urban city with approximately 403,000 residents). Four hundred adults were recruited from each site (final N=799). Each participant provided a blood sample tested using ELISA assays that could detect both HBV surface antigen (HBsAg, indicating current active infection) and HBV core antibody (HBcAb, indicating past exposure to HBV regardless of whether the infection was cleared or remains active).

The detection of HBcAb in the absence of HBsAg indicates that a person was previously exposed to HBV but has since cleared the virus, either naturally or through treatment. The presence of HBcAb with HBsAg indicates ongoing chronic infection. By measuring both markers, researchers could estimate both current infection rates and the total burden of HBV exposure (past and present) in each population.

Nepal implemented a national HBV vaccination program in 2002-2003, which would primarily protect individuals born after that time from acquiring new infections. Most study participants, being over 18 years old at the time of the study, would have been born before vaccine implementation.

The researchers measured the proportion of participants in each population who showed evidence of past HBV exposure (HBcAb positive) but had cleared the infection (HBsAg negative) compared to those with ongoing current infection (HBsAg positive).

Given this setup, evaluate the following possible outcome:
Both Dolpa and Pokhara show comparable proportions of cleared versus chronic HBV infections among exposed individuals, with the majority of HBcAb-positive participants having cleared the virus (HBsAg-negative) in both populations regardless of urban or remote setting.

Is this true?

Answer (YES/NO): NO